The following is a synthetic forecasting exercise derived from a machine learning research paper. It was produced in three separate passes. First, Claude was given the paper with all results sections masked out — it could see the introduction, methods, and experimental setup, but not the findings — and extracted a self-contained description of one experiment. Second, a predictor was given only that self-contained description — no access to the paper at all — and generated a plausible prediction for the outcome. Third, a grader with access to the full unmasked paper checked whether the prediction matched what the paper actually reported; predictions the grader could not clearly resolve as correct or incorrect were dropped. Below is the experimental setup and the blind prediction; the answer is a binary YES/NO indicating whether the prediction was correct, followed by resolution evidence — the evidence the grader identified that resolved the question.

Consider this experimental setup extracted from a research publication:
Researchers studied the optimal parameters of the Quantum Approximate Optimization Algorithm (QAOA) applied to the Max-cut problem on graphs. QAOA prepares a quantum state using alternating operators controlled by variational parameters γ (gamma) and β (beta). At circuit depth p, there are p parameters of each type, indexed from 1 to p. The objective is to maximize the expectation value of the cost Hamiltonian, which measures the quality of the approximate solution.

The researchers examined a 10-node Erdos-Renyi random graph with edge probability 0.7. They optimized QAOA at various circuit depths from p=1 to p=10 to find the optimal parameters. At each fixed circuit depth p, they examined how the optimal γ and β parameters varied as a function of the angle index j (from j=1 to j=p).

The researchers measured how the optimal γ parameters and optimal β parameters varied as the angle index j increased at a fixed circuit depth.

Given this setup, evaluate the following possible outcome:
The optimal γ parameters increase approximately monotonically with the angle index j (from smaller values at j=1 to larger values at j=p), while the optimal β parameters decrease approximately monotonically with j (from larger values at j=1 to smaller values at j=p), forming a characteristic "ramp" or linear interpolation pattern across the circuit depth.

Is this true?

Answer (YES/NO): YES